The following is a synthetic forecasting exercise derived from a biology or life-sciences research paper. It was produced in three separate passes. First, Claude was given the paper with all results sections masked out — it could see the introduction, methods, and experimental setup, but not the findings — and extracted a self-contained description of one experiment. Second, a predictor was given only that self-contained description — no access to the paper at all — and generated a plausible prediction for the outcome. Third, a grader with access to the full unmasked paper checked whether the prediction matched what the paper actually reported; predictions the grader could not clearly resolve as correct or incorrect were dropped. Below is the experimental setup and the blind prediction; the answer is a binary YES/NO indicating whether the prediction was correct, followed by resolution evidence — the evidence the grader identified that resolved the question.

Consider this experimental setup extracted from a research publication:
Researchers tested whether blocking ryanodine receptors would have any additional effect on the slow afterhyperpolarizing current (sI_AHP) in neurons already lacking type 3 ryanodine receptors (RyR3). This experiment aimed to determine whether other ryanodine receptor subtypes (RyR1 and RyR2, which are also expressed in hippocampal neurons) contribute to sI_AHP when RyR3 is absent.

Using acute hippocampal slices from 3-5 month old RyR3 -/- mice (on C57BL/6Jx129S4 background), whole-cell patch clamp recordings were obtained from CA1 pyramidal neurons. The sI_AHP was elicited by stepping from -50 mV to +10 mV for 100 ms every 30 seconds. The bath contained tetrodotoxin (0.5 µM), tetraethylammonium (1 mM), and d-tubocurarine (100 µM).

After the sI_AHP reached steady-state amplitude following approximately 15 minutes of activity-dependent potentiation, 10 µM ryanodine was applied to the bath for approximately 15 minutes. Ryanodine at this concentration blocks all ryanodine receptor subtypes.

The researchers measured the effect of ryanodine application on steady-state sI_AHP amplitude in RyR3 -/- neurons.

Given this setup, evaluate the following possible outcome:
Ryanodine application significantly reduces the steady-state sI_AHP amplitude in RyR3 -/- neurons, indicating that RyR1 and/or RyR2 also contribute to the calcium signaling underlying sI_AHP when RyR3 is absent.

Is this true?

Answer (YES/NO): YES